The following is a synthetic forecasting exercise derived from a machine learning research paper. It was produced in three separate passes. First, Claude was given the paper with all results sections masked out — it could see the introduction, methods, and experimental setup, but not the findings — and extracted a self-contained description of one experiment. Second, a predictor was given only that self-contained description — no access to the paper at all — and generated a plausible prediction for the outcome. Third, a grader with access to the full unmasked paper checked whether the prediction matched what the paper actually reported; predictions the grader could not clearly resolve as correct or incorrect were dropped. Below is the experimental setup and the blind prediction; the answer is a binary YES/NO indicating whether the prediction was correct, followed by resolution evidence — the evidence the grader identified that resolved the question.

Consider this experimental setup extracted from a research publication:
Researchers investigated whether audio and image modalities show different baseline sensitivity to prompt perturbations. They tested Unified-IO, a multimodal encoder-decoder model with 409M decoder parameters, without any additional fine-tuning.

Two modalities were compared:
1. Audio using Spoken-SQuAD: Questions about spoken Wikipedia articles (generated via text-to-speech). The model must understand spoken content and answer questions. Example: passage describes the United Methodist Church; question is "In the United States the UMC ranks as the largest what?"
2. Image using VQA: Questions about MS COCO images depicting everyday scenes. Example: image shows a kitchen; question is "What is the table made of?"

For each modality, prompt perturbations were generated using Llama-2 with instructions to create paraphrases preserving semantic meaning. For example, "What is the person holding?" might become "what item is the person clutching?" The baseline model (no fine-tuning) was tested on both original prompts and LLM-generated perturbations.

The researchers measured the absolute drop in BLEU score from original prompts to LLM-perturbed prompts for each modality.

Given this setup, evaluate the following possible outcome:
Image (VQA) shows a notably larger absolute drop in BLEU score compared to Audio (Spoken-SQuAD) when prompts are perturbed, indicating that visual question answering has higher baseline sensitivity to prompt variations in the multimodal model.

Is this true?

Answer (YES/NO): YES